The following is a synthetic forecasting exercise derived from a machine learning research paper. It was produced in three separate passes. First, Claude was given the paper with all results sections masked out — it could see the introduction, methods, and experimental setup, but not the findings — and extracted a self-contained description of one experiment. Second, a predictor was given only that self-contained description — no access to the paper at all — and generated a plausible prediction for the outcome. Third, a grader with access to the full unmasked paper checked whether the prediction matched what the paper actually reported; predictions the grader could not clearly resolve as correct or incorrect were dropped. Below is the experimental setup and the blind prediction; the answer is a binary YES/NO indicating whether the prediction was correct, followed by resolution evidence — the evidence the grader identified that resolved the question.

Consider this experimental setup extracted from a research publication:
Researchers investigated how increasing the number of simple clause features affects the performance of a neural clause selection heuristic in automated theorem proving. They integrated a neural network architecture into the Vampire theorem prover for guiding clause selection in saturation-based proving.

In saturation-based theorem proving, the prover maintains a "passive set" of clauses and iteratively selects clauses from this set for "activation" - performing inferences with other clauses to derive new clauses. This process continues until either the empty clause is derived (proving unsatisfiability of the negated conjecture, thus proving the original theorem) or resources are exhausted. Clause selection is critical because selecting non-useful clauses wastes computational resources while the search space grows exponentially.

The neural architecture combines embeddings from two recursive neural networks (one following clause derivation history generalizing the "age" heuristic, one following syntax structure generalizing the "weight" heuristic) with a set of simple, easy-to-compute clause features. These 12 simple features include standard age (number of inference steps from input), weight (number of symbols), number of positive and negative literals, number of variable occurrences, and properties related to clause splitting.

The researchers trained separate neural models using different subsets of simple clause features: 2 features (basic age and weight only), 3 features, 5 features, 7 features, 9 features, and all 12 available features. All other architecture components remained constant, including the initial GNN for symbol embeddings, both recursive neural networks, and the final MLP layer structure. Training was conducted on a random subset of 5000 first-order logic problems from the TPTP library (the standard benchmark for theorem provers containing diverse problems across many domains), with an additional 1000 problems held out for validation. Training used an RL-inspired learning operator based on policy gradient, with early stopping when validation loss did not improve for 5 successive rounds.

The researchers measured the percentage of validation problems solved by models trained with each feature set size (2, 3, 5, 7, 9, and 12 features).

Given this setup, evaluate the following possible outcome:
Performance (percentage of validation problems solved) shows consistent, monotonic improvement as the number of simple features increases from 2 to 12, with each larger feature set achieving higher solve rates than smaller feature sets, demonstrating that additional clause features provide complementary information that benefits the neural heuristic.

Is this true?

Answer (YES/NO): YES